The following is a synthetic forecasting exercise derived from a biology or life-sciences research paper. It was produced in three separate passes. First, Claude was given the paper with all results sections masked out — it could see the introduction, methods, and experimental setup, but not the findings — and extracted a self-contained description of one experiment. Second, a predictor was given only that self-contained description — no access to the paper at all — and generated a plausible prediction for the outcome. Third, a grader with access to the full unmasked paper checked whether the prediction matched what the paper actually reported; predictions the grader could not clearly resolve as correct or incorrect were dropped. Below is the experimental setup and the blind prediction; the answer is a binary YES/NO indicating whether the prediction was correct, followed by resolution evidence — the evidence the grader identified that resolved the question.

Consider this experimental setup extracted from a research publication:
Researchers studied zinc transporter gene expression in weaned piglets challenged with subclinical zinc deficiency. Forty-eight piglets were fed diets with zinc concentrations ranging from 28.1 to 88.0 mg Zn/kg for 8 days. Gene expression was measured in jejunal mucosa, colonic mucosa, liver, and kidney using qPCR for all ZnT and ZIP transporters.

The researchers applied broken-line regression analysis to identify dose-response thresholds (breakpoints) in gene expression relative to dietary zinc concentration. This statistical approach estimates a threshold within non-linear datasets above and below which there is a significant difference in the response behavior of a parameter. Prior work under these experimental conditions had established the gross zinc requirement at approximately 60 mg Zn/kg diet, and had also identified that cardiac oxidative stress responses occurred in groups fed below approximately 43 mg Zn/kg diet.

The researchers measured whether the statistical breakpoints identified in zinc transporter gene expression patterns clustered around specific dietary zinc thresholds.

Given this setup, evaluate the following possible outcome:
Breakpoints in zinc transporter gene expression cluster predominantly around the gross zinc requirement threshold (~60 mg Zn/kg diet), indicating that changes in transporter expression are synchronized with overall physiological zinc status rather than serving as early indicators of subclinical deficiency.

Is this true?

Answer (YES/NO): NO